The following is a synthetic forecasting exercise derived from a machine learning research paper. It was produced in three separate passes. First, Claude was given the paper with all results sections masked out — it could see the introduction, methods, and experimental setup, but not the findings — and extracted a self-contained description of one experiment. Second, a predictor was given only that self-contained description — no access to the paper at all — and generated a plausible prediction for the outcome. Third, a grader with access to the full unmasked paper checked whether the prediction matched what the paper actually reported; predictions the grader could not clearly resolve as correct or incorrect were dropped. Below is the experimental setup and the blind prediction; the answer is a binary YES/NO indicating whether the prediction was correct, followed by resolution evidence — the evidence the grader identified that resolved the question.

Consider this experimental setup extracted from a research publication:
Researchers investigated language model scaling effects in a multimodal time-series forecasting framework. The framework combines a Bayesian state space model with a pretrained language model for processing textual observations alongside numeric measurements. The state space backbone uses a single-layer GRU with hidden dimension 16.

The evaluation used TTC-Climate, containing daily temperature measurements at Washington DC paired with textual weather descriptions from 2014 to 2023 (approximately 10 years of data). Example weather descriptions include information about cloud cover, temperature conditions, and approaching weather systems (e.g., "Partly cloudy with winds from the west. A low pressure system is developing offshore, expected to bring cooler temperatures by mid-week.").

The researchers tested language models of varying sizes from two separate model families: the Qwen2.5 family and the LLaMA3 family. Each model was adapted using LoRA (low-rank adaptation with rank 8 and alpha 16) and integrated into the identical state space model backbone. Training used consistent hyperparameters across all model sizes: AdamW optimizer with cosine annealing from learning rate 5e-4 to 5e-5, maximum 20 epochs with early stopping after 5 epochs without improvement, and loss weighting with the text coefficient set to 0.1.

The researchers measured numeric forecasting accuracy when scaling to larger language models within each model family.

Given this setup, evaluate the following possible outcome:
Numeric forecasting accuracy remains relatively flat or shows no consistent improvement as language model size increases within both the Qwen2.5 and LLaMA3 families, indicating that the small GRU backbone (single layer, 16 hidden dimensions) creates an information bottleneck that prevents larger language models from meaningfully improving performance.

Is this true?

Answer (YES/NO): YES